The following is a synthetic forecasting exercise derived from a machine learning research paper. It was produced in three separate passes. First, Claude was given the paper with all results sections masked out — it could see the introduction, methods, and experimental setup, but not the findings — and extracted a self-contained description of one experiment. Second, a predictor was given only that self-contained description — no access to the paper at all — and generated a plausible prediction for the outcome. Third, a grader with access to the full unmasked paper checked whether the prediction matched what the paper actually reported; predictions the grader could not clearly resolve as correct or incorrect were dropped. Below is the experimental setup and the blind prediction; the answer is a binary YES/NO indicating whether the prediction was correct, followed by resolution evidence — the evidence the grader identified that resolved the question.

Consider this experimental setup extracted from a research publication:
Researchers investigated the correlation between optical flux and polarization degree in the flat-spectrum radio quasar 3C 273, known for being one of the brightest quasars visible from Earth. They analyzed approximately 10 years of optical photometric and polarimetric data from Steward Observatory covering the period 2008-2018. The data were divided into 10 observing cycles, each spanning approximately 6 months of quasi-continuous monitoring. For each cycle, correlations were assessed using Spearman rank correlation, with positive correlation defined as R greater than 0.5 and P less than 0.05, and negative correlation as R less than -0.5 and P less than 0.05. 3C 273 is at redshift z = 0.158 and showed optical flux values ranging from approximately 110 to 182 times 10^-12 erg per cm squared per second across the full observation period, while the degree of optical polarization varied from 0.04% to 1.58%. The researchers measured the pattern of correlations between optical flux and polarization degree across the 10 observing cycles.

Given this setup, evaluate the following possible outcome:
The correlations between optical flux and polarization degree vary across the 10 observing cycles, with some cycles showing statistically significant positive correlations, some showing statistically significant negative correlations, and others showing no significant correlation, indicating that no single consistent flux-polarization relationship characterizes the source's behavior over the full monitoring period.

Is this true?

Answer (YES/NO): NO